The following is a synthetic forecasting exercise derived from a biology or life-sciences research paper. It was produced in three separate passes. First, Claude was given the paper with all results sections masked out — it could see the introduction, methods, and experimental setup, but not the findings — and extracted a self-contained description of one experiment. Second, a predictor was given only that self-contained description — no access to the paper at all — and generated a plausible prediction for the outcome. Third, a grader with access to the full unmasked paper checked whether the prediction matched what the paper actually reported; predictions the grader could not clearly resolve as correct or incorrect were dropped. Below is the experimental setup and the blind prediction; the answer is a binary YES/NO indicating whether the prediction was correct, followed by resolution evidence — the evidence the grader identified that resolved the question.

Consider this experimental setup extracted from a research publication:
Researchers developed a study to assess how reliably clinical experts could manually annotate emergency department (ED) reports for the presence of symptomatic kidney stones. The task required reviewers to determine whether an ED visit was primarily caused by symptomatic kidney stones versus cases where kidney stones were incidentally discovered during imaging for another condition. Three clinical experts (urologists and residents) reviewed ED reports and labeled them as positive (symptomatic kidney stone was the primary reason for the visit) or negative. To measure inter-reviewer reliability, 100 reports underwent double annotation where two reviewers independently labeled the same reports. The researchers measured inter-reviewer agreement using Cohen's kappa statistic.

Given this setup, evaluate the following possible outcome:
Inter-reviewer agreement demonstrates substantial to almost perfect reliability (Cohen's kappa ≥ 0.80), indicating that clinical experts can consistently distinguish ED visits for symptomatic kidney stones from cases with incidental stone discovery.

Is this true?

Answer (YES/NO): NO